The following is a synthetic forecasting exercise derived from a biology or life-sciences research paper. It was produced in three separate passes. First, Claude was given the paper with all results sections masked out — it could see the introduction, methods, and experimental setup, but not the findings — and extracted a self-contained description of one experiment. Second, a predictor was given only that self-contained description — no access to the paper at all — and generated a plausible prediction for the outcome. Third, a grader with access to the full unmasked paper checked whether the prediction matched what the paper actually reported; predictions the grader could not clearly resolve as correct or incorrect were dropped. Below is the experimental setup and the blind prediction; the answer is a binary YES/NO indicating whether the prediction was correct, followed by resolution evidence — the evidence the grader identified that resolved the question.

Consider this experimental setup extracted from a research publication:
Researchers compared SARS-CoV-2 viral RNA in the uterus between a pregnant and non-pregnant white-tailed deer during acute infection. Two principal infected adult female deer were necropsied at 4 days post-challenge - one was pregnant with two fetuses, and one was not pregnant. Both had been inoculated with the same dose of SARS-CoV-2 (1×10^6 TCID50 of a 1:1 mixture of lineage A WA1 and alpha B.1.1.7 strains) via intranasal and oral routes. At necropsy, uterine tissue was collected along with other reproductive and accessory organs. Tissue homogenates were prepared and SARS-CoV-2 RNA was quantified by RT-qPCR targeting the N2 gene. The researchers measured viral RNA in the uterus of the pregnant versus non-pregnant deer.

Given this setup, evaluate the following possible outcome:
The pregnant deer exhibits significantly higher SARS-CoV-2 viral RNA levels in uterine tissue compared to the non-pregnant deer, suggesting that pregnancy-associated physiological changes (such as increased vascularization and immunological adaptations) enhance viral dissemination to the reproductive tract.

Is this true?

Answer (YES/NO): NO